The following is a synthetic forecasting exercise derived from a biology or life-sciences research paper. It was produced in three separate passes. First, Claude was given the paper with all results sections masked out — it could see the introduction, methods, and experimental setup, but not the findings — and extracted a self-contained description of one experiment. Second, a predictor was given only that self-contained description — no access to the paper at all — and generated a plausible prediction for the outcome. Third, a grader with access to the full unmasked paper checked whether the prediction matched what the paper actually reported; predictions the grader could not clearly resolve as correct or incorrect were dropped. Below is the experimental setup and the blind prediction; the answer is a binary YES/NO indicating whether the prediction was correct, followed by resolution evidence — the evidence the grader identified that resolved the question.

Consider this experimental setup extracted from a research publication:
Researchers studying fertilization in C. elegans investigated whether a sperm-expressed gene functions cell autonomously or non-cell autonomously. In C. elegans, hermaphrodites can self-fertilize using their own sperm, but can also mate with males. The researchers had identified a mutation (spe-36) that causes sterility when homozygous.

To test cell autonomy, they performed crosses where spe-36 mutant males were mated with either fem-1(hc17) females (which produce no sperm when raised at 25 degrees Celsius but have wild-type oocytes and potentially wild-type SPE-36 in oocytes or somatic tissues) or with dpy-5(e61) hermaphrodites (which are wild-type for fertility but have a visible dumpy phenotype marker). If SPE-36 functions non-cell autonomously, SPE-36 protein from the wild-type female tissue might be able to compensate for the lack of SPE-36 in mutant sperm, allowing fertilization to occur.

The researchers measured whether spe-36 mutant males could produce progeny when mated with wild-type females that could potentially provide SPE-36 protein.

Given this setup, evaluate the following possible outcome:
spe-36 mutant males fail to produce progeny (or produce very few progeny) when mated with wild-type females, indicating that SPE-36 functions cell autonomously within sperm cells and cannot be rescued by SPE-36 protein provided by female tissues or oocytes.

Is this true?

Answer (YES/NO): YES